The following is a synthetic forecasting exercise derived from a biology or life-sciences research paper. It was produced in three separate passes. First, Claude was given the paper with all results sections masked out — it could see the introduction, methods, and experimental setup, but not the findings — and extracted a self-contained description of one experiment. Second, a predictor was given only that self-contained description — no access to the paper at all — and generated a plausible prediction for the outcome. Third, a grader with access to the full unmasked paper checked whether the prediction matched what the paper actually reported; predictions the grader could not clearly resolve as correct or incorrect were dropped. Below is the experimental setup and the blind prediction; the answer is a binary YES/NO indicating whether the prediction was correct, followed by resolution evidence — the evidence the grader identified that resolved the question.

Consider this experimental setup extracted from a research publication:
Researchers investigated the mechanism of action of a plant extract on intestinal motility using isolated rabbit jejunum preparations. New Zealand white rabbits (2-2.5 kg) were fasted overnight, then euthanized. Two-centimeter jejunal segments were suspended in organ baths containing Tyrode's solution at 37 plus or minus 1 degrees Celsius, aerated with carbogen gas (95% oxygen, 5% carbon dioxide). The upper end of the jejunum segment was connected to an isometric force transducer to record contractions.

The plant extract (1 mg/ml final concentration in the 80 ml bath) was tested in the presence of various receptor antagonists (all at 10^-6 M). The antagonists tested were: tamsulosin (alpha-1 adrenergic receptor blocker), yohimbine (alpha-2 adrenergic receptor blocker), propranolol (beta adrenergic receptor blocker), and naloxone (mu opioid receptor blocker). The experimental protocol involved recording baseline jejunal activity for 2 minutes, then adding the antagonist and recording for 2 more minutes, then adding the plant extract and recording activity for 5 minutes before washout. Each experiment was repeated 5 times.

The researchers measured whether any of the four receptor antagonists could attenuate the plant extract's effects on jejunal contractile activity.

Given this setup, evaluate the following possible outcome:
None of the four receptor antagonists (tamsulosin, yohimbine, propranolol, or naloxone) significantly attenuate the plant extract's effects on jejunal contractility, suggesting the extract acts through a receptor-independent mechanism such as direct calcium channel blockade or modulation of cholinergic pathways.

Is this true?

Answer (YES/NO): NO